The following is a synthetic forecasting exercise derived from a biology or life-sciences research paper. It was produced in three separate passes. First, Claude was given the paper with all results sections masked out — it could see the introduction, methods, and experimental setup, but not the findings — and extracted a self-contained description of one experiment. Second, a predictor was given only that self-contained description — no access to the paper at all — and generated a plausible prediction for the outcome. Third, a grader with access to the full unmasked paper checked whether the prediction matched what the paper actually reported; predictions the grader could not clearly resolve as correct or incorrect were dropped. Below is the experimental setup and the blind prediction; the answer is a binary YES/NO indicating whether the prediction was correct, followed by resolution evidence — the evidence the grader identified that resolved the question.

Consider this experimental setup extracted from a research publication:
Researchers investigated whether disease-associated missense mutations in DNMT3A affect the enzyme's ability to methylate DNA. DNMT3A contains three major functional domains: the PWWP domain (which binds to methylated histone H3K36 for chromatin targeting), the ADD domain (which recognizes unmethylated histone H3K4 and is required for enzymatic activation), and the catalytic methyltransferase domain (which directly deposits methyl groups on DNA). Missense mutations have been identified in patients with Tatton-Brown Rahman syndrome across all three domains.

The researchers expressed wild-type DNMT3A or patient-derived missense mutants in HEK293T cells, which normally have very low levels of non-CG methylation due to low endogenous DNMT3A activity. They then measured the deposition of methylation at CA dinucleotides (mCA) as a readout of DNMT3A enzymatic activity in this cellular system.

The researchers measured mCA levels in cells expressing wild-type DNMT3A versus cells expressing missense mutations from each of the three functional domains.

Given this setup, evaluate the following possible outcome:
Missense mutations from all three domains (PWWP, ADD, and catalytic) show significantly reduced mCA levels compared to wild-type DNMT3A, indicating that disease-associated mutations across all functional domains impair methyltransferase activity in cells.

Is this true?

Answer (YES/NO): YES